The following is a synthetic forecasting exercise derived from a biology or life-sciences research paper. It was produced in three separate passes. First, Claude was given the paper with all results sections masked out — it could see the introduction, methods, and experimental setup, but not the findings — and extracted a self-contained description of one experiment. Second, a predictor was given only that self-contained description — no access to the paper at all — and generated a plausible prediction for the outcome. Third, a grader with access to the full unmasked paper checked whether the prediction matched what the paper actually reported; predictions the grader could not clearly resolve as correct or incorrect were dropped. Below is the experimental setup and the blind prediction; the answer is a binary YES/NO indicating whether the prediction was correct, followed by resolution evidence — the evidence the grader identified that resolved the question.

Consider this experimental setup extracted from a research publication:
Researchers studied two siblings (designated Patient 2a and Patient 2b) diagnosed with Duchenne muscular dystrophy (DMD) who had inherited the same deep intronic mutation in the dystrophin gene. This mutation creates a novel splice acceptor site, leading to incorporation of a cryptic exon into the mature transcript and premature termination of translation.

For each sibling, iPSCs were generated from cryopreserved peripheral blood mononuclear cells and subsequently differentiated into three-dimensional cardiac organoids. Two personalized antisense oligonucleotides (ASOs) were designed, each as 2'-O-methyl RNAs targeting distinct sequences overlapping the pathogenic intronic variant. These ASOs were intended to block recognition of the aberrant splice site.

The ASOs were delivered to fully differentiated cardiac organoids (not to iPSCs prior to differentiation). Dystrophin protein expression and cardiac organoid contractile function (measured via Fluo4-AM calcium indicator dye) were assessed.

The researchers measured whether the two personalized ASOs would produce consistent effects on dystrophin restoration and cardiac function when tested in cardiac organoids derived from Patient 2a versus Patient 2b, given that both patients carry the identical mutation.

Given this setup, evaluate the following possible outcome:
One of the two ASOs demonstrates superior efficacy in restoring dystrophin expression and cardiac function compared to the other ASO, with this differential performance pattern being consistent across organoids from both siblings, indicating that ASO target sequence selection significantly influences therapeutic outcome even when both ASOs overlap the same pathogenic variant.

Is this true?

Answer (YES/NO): NO